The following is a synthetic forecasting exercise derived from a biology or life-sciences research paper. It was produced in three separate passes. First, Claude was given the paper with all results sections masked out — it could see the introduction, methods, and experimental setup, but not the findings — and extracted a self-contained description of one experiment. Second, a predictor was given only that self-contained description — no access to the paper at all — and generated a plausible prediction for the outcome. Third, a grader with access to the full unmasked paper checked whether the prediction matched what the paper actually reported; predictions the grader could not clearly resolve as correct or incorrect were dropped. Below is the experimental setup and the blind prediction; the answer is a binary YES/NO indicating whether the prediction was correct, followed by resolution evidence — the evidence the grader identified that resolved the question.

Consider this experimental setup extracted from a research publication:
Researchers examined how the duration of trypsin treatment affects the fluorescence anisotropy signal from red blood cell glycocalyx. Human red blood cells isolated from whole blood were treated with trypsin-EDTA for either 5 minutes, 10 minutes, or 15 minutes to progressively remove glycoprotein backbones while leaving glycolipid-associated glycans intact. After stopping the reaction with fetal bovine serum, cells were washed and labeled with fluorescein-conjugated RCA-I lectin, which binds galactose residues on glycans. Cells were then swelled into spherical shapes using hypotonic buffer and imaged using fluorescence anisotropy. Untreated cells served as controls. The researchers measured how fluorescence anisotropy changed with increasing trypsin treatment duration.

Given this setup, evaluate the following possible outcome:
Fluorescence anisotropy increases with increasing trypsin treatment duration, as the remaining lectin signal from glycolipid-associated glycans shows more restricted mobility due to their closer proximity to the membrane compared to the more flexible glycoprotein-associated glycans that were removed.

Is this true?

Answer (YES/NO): YES